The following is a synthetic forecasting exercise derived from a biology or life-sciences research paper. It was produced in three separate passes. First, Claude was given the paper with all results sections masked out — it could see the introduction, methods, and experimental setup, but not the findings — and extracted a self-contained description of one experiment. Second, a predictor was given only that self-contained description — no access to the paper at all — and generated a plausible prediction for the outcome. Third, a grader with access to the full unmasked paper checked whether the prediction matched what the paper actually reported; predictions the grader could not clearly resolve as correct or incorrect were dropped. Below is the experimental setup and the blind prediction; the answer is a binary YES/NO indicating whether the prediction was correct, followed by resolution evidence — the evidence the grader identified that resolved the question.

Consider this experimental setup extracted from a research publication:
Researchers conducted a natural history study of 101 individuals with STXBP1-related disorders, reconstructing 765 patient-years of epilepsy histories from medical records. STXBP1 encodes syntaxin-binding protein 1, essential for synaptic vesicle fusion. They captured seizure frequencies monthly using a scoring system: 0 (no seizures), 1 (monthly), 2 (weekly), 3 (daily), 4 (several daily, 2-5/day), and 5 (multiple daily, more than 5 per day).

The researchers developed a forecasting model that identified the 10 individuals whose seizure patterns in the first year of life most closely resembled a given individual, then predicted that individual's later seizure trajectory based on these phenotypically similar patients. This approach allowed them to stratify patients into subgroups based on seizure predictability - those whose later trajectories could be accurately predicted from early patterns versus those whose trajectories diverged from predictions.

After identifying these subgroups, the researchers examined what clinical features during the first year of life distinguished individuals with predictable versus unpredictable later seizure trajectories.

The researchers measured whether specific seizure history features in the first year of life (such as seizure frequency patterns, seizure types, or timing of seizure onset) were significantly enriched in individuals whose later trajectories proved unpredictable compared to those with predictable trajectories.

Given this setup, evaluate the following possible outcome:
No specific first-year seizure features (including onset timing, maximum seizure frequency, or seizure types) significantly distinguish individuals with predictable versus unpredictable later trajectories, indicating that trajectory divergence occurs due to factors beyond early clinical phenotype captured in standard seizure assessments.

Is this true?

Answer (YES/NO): NO